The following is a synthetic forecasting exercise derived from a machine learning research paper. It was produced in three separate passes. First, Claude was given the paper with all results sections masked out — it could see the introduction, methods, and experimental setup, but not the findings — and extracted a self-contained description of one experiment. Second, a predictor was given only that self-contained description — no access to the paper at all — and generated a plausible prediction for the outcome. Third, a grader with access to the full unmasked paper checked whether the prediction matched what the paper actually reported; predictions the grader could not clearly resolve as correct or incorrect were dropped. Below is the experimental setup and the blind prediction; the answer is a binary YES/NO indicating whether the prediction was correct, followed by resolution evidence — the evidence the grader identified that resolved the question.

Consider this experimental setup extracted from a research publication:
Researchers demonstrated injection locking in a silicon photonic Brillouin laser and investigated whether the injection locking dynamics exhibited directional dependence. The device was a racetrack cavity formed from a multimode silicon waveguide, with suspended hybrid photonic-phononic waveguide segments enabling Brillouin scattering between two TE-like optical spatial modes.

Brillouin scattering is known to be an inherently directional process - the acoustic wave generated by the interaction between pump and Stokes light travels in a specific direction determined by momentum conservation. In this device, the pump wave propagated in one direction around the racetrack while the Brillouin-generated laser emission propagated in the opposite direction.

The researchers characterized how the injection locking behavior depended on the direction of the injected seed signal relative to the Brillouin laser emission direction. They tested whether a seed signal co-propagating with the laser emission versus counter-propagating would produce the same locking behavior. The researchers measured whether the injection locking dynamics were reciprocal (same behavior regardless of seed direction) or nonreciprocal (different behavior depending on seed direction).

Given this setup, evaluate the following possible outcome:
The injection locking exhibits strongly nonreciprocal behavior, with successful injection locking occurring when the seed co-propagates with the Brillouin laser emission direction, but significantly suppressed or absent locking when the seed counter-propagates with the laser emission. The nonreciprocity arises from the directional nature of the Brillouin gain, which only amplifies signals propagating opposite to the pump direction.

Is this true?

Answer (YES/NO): YES